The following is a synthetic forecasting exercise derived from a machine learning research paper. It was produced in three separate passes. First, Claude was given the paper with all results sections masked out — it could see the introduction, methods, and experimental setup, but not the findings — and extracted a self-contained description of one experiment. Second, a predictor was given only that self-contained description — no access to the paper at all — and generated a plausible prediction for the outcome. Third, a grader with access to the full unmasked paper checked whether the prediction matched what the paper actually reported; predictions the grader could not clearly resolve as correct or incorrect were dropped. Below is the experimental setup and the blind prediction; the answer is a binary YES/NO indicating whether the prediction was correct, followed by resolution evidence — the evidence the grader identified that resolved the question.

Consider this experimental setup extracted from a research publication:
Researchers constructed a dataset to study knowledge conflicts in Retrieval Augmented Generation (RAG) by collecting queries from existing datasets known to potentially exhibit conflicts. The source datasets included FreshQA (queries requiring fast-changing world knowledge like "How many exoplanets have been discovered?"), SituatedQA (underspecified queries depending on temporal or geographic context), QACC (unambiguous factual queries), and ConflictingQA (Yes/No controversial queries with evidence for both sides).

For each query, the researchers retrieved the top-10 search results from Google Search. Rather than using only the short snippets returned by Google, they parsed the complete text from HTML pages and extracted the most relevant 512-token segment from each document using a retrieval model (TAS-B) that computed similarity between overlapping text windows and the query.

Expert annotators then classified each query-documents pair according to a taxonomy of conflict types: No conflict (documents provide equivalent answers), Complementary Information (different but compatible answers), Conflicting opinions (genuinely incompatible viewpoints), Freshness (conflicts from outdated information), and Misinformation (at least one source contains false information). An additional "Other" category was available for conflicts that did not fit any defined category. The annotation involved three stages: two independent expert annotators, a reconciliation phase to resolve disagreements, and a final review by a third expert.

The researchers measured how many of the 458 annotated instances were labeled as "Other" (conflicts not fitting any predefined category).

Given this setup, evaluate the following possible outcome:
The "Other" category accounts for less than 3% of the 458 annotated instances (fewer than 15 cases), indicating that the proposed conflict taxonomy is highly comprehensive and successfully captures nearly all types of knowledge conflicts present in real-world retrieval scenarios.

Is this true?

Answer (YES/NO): YES